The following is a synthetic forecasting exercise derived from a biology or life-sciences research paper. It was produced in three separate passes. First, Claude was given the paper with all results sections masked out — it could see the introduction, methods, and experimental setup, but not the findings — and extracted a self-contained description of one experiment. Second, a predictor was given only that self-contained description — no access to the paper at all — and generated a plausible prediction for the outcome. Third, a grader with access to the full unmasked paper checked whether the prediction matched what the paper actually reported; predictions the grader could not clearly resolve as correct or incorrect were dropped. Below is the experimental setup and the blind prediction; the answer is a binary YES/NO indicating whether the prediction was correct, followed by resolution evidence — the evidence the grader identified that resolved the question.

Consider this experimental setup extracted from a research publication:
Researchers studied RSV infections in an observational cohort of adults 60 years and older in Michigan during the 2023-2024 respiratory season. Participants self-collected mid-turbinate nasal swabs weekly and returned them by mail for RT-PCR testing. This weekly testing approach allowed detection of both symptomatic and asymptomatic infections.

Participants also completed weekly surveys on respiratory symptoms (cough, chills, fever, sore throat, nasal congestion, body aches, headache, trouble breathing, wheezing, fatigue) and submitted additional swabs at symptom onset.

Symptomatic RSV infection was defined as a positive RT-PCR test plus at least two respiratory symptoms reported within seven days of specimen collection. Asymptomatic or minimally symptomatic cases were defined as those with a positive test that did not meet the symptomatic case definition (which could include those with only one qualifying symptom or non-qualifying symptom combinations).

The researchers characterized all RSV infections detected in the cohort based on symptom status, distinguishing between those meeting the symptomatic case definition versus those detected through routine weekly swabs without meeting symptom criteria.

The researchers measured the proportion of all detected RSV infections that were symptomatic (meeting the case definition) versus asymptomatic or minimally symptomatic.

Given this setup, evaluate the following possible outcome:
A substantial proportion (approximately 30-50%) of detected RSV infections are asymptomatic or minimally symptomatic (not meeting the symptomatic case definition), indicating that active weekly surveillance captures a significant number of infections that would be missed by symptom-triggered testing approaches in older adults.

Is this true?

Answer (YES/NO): NO